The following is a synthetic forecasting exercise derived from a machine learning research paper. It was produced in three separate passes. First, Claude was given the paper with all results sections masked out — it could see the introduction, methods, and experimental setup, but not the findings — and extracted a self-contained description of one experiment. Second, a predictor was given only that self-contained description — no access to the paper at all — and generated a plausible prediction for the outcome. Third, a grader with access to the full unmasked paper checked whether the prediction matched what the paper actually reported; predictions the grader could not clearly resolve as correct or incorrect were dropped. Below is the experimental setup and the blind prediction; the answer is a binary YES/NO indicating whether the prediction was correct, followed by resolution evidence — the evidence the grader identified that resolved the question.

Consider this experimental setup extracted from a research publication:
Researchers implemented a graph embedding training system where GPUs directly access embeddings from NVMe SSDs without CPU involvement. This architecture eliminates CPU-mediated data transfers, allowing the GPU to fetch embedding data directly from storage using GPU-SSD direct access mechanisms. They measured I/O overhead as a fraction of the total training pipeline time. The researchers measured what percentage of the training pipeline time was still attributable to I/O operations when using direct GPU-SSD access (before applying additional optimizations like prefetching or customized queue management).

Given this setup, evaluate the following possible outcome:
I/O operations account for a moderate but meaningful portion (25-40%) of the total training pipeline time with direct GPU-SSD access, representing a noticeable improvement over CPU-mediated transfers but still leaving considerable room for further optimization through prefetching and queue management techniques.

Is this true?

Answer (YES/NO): YES